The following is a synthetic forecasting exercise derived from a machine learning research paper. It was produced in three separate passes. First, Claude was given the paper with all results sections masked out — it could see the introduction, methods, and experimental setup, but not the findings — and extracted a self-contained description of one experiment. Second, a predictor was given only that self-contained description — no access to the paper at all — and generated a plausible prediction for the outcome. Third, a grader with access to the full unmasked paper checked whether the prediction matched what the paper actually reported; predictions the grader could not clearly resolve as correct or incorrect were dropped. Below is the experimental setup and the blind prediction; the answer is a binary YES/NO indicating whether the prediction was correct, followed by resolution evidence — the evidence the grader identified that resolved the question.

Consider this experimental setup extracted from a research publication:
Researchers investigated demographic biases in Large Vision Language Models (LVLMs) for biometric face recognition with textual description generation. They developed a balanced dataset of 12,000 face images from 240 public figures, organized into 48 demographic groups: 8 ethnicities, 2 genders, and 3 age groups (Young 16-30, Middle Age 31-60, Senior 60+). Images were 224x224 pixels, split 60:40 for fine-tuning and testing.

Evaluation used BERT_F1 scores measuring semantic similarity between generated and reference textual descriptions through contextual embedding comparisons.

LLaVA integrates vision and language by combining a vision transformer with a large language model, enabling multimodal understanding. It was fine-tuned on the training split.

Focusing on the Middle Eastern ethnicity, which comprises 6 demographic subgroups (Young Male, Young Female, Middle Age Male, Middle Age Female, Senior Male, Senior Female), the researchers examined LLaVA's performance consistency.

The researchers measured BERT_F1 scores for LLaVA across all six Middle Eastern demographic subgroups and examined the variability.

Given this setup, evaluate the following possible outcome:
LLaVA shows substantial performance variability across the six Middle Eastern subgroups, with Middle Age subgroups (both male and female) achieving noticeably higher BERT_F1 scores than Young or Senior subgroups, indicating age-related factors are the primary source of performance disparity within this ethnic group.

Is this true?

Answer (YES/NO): NO